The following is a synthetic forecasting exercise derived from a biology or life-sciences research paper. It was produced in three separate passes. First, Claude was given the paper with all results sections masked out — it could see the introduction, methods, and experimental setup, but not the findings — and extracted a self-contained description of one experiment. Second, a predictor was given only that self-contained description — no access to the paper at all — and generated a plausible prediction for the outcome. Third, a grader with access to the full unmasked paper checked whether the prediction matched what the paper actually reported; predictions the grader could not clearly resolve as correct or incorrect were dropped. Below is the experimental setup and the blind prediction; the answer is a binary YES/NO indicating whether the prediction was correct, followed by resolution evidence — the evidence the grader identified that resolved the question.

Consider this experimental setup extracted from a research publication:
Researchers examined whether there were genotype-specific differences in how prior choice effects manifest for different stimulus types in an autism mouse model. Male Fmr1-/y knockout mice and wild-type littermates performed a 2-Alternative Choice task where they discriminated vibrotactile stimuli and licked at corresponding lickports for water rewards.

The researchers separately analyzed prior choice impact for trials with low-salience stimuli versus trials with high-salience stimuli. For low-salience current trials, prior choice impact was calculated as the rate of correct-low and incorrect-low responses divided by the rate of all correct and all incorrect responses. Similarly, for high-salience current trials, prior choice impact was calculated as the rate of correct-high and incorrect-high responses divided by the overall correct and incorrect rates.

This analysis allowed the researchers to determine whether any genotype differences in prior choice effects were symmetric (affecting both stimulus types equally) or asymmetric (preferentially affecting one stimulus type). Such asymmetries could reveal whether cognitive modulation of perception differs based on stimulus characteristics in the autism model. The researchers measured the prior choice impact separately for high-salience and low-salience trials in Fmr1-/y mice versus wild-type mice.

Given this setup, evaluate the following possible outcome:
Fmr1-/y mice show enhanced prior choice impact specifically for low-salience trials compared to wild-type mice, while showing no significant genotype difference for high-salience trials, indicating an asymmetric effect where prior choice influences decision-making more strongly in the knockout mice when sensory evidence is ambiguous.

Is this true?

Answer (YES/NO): YES